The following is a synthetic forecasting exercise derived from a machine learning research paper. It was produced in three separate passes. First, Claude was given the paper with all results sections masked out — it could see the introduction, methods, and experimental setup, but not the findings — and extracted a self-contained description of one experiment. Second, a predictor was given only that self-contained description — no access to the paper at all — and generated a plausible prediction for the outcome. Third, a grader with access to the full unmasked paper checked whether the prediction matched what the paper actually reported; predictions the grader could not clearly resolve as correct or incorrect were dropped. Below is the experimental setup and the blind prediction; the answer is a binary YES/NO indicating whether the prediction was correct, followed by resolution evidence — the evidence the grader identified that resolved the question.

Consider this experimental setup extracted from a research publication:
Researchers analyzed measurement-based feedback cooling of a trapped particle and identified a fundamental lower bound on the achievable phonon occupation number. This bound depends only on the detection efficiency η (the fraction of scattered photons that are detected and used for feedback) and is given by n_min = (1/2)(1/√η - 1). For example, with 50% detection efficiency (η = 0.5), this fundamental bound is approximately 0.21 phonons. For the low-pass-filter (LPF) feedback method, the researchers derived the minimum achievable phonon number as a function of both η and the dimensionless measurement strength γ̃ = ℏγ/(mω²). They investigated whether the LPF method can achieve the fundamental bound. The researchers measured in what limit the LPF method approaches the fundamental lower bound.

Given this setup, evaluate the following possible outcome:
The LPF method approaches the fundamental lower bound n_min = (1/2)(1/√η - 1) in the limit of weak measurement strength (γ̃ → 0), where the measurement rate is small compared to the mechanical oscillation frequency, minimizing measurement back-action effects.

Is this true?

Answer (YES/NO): YES